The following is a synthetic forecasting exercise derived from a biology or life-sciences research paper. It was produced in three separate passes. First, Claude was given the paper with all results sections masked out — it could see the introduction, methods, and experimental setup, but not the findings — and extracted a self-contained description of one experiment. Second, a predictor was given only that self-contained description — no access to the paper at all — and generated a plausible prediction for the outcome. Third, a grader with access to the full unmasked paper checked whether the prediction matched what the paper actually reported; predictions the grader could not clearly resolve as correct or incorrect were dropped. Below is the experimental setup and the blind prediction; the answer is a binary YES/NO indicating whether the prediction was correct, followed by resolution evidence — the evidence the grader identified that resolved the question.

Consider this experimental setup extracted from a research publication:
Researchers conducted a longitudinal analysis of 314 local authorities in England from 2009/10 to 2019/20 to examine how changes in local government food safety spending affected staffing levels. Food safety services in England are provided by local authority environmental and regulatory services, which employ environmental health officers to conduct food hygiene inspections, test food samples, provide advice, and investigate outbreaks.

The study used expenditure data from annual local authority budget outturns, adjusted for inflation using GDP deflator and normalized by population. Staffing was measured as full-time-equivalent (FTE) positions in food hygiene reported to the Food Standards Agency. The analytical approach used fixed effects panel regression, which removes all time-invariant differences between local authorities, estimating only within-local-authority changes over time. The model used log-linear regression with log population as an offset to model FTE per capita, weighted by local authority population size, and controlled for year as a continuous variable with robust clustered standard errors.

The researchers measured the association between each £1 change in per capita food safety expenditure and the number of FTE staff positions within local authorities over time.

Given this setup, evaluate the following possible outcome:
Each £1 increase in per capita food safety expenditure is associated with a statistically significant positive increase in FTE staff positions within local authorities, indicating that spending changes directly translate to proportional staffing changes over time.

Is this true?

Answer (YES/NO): YES